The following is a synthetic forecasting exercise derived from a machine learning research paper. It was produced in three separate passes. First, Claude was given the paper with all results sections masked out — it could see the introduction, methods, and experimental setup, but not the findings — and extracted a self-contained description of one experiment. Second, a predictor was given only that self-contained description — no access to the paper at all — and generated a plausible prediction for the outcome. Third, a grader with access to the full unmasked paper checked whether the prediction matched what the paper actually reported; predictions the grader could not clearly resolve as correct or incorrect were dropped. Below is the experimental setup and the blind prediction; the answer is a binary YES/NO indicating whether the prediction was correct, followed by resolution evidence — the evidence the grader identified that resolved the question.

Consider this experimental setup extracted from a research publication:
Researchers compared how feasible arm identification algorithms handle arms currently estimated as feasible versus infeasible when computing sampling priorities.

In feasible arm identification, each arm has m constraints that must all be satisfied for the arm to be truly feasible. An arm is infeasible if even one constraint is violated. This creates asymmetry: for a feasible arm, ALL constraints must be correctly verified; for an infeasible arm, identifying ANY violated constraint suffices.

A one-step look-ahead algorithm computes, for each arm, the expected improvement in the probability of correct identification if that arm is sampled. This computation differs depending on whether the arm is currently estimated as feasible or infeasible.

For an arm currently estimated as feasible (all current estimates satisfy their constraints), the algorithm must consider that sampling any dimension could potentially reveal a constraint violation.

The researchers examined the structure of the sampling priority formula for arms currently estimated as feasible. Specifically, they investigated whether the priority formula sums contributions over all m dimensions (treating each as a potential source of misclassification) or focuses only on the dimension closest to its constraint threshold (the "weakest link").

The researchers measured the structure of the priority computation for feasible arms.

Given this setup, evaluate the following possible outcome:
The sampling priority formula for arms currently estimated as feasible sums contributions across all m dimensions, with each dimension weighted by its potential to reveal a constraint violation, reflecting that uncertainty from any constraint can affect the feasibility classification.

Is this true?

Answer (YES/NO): YES